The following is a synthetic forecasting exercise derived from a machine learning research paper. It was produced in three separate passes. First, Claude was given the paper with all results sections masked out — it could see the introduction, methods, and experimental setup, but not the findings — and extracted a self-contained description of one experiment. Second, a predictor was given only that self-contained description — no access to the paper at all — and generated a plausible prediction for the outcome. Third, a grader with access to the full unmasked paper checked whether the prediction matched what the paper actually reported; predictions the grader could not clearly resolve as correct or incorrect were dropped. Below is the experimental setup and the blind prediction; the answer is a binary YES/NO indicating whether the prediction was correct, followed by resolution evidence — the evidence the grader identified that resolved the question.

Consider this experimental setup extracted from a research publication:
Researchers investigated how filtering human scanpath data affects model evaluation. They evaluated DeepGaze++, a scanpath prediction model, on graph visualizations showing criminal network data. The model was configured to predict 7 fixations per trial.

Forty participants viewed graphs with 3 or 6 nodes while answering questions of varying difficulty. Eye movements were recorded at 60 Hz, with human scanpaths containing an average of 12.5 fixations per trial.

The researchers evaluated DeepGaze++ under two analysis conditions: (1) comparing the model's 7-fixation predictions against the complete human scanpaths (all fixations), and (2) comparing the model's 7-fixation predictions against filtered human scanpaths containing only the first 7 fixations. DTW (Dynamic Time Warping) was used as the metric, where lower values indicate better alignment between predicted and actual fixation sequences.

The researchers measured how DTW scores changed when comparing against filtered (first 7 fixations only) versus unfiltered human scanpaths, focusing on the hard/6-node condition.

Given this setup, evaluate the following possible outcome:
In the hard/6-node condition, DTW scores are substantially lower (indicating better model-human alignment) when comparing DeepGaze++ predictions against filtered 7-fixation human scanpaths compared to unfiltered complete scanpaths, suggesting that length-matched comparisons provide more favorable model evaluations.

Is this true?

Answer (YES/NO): YES